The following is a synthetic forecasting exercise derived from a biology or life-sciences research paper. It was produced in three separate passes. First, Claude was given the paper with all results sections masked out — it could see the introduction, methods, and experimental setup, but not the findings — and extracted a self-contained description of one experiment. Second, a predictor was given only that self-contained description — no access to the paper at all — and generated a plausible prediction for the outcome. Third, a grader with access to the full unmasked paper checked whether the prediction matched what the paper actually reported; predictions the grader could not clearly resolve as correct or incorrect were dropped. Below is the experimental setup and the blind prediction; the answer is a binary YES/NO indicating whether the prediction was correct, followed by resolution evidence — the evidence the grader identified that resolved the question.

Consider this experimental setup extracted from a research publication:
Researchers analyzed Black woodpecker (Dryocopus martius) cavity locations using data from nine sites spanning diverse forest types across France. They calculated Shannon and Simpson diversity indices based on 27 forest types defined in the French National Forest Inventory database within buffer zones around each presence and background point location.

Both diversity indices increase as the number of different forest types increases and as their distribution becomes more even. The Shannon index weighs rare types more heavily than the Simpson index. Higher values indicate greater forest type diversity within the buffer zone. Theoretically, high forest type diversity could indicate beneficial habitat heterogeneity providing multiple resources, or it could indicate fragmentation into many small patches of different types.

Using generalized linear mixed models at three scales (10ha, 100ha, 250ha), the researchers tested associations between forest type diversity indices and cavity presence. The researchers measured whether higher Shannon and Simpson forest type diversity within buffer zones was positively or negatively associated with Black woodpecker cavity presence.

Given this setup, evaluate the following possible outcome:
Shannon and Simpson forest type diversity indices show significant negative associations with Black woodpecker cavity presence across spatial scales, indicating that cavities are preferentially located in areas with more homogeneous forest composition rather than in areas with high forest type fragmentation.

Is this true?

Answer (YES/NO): NO